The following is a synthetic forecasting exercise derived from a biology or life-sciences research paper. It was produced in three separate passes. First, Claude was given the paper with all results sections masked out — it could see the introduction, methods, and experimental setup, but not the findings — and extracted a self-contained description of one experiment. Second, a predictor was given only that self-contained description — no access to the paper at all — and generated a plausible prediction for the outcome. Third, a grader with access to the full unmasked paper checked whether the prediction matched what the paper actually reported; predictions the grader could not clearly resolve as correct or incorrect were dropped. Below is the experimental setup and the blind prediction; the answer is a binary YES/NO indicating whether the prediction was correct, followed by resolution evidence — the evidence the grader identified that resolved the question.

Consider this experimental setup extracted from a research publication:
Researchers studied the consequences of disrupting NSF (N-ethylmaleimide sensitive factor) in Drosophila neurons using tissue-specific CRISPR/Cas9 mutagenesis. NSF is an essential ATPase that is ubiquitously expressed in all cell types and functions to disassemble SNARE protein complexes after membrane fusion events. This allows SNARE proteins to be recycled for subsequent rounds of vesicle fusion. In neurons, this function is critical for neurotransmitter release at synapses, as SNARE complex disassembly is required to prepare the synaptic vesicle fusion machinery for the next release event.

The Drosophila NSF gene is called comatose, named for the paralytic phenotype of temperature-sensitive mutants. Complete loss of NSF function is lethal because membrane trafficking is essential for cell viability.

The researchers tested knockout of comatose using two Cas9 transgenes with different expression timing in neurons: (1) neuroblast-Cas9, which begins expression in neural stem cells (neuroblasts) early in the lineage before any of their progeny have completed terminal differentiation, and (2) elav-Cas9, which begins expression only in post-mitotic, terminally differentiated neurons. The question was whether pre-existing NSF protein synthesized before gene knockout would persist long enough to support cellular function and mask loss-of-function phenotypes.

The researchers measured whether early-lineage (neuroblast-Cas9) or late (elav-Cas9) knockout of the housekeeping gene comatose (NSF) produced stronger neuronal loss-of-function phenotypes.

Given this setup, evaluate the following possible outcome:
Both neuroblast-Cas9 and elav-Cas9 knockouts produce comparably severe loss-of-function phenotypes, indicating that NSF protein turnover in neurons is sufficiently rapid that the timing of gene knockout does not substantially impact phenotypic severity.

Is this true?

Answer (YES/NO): NO